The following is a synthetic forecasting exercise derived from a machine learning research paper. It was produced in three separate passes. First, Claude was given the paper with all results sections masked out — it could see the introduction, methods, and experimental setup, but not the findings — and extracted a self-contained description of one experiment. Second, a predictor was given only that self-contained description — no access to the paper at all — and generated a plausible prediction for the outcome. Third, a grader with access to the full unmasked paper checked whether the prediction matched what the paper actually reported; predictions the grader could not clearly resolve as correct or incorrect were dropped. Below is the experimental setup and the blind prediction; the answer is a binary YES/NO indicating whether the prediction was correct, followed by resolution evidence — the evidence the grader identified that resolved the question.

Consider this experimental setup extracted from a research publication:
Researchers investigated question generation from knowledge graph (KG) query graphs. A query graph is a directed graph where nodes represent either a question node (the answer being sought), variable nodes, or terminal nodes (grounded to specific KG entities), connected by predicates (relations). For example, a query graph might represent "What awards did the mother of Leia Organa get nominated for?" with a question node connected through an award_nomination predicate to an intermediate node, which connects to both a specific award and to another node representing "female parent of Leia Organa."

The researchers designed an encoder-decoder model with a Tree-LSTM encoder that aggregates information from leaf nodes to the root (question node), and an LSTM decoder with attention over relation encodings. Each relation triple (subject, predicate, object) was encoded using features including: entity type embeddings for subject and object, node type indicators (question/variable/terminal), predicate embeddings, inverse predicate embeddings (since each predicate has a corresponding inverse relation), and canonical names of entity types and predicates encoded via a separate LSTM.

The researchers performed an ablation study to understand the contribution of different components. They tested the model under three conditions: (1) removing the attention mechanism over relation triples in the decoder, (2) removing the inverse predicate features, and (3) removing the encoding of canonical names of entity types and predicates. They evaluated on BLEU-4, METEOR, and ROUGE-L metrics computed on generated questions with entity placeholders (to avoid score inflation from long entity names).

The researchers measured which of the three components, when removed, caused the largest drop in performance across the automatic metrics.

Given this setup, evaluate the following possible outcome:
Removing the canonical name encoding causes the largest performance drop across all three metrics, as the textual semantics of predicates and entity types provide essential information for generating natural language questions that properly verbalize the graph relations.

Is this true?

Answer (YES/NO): NO